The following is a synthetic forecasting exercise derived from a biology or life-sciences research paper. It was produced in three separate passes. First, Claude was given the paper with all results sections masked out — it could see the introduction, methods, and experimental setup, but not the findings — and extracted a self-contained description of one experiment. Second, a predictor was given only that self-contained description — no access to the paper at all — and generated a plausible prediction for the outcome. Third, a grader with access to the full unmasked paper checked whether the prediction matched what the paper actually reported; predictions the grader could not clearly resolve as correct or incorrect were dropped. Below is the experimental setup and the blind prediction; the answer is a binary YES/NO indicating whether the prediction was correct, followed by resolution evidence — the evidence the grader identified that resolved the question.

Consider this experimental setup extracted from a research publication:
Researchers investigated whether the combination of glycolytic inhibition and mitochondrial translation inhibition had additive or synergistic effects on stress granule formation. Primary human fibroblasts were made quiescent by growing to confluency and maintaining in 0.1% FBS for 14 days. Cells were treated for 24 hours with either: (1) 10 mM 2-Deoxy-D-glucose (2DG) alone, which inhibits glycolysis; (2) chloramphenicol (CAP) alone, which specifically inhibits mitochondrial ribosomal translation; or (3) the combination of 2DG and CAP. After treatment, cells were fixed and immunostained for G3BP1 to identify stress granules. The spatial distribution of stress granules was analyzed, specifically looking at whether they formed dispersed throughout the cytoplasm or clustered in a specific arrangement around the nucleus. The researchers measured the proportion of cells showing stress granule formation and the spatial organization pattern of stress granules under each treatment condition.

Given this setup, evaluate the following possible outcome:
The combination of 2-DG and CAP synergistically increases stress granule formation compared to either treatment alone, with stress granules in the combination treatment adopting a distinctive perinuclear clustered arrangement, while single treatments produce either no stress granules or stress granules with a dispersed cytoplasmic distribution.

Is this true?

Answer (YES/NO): YES